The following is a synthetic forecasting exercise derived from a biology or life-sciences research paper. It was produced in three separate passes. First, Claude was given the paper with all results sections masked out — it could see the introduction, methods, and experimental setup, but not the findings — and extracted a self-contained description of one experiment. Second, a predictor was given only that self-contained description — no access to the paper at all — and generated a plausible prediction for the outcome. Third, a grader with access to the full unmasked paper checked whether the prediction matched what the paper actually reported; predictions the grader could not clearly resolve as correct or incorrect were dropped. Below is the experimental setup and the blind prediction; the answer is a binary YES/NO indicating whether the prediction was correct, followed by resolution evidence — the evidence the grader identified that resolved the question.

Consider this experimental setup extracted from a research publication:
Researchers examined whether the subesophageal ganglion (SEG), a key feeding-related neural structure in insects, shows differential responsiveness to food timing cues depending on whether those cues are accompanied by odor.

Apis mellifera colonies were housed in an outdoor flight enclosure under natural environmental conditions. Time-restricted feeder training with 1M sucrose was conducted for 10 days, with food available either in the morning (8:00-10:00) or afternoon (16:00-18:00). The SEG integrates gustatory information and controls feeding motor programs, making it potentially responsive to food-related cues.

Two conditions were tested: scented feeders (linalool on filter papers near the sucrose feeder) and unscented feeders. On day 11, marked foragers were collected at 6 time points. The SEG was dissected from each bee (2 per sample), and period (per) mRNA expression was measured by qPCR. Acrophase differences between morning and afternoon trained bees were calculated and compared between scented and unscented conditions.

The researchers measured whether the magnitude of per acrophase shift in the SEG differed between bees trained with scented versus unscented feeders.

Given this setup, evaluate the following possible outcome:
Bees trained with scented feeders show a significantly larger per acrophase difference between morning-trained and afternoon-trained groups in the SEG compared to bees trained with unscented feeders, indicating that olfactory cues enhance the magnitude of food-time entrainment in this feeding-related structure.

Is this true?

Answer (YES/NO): YES